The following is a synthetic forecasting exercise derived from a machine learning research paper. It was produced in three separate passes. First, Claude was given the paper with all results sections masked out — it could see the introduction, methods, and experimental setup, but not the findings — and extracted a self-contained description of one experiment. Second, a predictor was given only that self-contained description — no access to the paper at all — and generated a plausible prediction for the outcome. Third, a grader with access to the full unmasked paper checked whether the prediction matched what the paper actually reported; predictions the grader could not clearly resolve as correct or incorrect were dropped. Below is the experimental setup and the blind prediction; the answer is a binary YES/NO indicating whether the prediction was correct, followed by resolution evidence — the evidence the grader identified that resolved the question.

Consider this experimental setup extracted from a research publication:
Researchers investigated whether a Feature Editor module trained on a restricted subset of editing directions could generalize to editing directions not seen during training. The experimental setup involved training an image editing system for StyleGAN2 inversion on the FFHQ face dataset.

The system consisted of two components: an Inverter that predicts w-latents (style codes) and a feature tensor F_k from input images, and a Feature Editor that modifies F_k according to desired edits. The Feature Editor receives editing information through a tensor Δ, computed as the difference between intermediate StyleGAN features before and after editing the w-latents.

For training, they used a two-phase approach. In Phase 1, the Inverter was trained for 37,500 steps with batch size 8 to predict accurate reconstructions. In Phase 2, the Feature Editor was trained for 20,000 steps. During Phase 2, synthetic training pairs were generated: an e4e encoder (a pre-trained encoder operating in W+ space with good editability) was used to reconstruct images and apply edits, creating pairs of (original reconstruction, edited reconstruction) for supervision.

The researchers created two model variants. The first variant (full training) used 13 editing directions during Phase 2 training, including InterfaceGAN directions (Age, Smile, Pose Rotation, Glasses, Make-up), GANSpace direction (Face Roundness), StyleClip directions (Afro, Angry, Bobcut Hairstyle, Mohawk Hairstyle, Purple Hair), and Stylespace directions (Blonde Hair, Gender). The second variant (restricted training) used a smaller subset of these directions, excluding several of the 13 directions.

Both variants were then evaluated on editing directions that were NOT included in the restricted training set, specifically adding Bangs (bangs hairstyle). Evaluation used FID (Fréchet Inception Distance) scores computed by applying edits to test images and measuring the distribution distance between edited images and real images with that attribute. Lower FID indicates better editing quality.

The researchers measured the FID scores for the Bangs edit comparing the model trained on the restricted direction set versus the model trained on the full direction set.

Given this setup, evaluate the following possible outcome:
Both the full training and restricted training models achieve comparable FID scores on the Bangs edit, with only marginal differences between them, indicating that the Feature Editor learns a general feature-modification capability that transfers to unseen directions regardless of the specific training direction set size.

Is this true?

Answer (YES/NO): YES